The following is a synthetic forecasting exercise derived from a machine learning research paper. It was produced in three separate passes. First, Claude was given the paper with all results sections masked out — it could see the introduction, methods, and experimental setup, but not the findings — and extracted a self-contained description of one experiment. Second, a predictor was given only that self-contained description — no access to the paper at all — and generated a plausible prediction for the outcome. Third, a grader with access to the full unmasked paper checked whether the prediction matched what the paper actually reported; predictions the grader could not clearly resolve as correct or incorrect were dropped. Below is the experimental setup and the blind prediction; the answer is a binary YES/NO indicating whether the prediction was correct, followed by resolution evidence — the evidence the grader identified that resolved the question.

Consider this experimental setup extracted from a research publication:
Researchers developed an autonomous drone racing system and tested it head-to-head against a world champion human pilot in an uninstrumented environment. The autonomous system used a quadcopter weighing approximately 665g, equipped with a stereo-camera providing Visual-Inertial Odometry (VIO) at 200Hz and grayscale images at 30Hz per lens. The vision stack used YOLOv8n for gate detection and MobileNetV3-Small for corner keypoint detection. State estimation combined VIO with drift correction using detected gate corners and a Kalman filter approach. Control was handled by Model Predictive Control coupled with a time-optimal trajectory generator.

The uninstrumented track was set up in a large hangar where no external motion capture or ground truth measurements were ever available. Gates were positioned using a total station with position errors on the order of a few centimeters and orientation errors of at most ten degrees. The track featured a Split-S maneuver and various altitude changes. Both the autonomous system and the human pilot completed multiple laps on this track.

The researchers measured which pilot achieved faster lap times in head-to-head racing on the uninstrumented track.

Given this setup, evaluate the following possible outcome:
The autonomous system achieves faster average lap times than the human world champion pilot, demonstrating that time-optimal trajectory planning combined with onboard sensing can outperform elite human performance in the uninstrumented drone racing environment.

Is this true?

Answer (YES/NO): NO